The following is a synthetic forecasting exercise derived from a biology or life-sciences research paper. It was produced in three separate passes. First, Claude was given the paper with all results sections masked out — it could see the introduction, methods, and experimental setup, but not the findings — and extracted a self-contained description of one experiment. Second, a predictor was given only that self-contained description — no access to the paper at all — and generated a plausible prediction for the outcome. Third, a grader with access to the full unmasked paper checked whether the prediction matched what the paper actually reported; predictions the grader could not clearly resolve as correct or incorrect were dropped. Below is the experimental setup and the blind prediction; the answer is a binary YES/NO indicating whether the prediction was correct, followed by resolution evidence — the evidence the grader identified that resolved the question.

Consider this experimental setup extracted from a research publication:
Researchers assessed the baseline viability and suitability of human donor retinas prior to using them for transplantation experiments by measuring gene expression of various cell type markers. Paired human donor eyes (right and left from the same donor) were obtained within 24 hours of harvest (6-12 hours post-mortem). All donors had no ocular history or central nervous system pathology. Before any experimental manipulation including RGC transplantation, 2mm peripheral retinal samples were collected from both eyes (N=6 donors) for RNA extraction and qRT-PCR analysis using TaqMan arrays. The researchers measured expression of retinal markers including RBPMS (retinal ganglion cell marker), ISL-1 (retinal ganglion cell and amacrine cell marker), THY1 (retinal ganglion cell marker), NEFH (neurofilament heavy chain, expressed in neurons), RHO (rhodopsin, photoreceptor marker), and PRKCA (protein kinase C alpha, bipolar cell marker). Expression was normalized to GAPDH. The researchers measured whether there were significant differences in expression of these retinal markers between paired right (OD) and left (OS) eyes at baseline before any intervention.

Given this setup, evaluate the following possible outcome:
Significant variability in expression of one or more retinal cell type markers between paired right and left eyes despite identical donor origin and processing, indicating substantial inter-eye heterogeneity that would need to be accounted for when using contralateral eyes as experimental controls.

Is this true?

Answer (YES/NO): NO